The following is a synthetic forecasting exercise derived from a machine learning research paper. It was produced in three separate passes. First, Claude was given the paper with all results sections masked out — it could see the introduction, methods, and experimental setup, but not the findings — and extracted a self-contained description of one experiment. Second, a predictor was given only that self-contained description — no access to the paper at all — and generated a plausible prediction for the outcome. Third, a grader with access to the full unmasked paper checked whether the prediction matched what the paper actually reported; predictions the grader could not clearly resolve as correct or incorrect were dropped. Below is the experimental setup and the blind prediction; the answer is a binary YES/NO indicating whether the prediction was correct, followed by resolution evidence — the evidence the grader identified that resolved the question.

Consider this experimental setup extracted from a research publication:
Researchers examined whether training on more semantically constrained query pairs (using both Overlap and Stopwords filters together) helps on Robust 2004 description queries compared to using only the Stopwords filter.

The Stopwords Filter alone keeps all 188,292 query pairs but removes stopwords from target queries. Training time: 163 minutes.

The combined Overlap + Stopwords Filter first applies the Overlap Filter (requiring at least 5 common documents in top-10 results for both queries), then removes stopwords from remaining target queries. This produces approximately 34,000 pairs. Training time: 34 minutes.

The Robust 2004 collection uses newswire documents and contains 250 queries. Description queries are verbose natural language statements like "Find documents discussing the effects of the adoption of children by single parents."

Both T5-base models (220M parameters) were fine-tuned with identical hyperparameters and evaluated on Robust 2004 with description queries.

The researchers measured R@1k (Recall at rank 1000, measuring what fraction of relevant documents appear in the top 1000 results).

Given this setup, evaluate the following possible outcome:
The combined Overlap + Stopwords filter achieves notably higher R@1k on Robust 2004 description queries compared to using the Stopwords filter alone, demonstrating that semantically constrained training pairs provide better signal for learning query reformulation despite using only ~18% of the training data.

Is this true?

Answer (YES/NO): NO